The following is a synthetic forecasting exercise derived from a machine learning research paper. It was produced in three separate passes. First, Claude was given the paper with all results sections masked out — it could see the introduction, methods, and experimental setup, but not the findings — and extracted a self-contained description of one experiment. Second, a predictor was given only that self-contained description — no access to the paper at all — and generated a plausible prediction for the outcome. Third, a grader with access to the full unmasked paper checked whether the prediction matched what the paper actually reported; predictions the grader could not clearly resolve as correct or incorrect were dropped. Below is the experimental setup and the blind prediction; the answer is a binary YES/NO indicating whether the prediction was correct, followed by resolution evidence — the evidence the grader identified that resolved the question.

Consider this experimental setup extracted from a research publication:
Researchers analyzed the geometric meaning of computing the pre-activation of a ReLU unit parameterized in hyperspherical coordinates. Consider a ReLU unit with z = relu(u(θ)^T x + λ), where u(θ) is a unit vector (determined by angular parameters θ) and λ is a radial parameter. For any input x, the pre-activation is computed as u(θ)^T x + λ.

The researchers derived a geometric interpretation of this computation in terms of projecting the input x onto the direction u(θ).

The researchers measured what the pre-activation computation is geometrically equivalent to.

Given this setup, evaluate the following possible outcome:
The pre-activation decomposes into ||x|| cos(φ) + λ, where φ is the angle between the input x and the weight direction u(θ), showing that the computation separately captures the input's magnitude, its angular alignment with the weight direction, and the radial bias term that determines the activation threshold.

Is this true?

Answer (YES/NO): NO